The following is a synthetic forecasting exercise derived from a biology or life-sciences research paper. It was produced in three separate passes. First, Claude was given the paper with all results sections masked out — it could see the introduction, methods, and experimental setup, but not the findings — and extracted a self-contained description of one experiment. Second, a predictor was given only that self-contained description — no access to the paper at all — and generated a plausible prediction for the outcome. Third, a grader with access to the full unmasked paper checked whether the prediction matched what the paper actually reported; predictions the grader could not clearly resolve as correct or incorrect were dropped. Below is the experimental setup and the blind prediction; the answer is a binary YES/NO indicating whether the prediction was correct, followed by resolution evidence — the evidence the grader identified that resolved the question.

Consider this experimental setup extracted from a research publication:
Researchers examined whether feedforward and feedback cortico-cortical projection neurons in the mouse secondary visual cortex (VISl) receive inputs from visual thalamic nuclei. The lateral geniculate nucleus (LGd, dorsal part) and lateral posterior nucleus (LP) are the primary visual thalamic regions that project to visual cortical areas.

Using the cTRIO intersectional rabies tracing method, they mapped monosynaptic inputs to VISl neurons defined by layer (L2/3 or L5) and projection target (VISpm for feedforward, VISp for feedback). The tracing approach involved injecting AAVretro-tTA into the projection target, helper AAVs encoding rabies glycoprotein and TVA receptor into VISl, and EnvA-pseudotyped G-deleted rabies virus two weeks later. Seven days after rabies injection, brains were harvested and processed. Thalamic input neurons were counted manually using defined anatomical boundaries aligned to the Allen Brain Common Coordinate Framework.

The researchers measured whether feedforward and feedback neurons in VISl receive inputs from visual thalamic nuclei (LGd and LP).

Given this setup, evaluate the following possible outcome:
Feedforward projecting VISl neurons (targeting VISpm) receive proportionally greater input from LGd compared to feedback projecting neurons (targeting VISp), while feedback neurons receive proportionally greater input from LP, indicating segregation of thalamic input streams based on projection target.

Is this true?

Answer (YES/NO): NO